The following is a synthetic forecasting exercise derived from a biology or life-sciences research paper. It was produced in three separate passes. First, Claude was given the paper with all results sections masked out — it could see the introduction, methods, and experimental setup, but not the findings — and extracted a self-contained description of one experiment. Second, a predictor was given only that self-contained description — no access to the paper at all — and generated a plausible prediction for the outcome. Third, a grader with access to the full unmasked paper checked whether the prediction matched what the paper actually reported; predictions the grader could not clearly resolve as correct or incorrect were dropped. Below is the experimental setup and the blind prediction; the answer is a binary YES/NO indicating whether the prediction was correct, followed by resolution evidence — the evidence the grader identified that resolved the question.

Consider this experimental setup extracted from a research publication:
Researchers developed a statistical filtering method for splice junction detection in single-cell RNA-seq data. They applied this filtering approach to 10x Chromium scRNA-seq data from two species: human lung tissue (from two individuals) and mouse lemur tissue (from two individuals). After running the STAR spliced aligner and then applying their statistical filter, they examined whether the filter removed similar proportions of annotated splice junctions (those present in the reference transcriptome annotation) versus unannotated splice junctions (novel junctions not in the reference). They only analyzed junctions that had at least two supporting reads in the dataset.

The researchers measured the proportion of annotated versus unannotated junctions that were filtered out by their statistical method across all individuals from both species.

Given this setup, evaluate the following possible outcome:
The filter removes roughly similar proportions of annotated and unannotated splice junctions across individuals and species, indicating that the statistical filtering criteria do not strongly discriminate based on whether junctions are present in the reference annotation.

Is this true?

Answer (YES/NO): NO